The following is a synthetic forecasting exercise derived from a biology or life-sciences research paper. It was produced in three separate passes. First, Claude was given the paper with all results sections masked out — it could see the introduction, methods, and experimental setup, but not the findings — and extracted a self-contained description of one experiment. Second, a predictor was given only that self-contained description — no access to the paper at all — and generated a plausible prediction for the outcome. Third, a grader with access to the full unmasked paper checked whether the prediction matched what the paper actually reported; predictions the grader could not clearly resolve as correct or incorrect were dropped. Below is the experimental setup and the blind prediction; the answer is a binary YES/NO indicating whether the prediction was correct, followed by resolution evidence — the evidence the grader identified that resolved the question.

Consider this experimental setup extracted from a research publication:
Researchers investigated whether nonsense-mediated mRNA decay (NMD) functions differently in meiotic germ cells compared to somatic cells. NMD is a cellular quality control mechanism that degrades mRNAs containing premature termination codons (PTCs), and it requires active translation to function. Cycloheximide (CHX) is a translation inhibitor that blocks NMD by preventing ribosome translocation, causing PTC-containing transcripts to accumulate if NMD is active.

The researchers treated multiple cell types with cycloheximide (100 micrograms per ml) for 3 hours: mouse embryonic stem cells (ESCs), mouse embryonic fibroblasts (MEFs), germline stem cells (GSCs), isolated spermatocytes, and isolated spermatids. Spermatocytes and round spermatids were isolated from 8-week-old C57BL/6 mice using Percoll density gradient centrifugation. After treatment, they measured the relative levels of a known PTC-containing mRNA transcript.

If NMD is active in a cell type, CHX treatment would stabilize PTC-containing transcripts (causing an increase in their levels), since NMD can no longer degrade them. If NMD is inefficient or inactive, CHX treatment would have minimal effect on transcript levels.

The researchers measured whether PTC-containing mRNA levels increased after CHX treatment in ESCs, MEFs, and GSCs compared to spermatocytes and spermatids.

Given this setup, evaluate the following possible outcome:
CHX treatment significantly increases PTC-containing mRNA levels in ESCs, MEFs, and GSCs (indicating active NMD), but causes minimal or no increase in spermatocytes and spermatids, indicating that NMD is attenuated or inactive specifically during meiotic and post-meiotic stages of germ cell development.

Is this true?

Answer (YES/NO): YES